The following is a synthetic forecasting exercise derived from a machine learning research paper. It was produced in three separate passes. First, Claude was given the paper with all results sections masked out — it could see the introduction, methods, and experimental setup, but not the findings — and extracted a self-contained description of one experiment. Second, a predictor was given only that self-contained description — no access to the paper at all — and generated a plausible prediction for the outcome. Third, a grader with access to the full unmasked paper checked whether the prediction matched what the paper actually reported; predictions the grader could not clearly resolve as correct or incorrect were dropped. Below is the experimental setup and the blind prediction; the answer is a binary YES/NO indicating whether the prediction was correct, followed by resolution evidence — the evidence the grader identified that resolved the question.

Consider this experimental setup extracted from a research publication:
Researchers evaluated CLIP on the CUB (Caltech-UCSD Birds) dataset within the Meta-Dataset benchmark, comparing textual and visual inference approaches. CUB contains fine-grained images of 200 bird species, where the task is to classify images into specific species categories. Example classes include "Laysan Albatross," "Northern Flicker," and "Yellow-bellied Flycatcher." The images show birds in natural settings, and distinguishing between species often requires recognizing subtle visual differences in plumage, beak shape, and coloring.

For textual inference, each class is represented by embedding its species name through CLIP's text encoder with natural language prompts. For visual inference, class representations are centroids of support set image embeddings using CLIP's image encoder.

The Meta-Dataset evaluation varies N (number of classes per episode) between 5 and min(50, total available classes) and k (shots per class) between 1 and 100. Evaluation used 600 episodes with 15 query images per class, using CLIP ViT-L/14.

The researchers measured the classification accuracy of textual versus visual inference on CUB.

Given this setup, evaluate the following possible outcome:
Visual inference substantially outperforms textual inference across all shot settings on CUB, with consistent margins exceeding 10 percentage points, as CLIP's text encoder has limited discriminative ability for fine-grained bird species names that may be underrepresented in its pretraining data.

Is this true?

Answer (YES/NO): NO